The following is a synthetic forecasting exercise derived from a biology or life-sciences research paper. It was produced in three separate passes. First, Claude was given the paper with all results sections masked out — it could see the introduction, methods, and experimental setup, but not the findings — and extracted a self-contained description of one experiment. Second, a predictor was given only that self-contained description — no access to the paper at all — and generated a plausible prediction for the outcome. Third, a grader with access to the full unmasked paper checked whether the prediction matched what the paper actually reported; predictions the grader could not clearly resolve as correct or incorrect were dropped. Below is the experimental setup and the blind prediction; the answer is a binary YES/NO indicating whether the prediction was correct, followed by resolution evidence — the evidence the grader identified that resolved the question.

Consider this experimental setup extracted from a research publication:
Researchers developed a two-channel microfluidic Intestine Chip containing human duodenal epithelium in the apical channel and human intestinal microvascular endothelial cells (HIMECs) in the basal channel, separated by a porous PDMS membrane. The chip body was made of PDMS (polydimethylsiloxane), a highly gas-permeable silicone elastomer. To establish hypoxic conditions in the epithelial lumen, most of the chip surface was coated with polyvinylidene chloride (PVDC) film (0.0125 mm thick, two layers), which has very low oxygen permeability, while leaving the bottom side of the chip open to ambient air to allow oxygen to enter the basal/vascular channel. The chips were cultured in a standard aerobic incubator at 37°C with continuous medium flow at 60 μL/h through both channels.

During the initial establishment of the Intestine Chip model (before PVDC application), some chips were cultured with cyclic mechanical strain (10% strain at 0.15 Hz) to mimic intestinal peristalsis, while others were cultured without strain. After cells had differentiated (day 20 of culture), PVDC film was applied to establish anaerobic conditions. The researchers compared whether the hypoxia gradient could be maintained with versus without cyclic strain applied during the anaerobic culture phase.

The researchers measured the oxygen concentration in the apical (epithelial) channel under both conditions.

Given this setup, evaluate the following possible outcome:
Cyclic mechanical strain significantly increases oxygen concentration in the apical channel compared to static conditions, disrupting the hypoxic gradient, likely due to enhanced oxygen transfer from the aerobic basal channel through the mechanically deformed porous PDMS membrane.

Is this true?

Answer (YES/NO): NO